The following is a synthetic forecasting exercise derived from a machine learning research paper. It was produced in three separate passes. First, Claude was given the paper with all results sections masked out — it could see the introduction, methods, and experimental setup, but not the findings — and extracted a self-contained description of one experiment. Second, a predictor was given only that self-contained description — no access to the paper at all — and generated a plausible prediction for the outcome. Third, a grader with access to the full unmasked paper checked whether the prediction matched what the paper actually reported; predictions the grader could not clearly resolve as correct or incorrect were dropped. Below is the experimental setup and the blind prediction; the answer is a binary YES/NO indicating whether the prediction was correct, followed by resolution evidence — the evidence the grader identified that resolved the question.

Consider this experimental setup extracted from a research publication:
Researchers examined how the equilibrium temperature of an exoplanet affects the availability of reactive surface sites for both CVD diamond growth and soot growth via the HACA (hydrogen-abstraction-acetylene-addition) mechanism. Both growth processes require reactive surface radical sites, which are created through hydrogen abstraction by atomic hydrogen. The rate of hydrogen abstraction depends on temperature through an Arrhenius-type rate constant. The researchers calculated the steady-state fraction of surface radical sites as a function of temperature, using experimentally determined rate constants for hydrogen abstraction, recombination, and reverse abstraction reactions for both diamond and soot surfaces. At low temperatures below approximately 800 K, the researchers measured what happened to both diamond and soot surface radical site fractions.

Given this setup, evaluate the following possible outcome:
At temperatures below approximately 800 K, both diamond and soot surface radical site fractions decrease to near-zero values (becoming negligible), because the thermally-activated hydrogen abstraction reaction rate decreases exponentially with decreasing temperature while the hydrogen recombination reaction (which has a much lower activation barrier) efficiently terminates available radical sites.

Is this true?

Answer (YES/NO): YES